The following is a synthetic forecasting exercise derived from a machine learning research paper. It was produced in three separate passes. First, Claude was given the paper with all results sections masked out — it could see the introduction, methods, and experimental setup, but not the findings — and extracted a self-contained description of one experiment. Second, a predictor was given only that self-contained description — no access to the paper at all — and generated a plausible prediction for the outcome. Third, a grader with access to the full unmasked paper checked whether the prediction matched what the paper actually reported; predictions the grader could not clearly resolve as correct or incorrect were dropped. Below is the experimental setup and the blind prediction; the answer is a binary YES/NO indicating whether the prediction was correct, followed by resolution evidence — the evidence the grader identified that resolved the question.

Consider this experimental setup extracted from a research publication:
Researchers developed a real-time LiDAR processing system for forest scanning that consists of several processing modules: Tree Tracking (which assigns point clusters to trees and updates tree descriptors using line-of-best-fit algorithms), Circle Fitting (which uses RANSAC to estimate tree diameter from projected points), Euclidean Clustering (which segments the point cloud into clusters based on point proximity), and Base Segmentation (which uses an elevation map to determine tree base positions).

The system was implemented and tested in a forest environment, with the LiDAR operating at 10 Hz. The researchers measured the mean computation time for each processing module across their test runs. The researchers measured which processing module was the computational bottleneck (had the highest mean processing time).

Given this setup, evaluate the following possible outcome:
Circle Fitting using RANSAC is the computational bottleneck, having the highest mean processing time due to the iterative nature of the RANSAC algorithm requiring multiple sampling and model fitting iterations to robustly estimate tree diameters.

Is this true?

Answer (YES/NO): NO